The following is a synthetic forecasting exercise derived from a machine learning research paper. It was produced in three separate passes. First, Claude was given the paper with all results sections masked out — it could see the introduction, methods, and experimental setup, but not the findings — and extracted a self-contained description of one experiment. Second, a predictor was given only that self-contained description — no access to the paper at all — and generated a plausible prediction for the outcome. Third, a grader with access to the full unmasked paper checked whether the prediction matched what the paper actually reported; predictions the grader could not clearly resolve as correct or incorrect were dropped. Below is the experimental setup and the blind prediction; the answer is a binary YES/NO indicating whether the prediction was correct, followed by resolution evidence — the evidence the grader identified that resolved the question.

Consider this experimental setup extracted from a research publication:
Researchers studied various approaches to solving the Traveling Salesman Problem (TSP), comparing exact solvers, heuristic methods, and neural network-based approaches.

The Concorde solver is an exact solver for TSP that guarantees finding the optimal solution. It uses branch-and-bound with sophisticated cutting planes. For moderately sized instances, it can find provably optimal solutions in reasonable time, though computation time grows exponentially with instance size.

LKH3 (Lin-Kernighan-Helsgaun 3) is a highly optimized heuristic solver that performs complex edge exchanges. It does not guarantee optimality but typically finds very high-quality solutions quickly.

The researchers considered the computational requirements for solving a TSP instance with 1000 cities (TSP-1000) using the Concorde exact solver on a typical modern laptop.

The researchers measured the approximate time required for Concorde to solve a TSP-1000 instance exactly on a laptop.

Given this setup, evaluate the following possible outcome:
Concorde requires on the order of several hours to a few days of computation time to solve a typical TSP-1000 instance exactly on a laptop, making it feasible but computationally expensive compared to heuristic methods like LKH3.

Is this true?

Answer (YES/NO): NO